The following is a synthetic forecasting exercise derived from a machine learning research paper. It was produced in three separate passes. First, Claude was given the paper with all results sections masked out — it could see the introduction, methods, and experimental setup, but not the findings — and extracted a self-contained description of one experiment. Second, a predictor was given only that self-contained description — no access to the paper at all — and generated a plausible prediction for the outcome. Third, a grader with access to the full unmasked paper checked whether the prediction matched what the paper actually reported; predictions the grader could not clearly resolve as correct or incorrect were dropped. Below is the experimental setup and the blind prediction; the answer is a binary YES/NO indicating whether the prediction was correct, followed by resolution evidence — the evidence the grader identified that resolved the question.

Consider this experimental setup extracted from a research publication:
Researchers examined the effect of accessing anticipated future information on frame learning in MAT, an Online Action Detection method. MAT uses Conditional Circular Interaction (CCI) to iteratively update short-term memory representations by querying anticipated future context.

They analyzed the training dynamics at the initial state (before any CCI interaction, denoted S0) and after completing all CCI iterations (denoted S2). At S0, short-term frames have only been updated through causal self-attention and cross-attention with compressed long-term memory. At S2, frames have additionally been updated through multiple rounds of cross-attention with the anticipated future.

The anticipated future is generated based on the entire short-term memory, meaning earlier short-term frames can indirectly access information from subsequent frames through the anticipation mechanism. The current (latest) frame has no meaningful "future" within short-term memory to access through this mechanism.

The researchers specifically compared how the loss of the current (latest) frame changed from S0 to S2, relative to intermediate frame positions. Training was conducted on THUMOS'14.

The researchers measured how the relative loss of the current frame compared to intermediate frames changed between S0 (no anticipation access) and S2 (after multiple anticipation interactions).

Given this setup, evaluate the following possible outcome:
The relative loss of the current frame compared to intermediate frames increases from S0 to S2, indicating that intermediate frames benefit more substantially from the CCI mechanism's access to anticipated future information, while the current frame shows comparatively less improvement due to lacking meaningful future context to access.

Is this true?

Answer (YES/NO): YES